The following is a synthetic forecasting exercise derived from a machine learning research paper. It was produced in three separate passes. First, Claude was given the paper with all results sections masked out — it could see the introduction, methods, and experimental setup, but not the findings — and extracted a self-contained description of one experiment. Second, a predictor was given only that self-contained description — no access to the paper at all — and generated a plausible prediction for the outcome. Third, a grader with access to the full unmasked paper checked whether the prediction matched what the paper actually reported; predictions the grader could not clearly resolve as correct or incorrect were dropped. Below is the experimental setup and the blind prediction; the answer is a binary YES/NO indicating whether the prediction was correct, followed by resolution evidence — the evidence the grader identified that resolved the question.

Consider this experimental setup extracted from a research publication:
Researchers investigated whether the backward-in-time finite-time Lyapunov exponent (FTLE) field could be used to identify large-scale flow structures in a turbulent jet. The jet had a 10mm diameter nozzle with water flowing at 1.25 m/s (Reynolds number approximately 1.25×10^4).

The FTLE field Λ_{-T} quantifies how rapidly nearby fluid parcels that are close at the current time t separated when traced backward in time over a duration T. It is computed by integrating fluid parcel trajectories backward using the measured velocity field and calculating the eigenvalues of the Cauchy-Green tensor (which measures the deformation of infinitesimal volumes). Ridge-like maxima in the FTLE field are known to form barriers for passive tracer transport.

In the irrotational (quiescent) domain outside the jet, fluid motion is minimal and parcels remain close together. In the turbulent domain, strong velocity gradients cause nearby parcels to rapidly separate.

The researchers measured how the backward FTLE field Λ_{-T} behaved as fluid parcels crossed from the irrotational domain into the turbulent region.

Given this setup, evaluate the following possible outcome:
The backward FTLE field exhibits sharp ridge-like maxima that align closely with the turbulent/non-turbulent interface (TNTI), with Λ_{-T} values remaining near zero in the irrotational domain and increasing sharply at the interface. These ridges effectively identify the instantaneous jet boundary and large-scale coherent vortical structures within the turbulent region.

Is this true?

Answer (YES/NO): NO